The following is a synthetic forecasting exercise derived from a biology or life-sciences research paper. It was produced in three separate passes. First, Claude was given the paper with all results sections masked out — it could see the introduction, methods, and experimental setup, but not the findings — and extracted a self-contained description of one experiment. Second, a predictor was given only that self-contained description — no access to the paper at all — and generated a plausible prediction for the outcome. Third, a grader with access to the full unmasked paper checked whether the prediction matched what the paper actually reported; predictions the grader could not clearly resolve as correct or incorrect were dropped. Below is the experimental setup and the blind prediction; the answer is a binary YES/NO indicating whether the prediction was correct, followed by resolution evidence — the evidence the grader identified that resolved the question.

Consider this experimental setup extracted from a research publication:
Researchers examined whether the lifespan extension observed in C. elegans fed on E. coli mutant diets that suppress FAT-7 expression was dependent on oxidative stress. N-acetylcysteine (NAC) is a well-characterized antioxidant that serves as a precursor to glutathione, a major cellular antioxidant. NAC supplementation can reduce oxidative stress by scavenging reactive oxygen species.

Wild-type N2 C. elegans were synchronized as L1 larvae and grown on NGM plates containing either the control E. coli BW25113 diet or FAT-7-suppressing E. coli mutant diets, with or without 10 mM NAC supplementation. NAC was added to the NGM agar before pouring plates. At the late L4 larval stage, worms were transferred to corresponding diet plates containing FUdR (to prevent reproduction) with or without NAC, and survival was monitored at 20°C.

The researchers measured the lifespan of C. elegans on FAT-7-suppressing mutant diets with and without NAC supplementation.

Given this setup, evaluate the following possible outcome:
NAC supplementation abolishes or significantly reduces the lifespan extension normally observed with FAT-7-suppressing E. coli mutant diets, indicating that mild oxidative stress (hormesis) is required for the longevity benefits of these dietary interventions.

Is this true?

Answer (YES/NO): YES